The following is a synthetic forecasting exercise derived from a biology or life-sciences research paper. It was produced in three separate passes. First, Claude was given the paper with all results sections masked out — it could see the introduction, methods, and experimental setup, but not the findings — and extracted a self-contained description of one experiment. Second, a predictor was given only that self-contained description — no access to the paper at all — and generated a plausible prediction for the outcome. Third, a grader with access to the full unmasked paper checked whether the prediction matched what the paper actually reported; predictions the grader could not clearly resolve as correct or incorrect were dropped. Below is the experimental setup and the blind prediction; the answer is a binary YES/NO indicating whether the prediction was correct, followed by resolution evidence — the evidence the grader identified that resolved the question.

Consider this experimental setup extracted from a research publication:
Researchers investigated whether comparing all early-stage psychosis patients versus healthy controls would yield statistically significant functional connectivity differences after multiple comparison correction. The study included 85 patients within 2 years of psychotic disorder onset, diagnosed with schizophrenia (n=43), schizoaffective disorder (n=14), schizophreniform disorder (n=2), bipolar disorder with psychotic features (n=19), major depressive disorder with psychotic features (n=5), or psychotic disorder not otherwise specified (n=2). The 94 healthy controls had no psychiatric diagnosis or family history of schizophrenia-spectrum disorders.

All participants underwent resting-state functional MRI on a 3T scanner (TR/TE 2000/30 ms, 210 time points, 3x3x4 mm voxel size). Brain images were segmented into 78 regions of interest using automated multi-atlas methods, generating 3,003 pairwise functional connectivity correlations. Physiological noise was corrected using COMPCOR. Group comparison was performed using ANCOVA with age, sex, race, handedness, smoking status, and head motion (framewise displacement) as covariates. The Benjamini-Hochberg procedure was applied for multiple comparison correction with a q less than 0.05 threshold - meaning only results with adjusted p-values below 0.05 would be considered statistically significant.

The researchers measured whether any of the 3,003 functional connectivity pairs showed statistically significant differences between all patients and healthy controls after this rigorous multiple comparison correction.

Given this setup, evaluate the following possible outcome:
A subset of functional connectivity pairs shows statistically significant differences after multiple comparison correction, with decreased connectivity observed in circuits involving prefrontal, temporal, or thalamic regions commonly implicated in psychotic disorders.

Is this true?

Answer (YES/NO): NO